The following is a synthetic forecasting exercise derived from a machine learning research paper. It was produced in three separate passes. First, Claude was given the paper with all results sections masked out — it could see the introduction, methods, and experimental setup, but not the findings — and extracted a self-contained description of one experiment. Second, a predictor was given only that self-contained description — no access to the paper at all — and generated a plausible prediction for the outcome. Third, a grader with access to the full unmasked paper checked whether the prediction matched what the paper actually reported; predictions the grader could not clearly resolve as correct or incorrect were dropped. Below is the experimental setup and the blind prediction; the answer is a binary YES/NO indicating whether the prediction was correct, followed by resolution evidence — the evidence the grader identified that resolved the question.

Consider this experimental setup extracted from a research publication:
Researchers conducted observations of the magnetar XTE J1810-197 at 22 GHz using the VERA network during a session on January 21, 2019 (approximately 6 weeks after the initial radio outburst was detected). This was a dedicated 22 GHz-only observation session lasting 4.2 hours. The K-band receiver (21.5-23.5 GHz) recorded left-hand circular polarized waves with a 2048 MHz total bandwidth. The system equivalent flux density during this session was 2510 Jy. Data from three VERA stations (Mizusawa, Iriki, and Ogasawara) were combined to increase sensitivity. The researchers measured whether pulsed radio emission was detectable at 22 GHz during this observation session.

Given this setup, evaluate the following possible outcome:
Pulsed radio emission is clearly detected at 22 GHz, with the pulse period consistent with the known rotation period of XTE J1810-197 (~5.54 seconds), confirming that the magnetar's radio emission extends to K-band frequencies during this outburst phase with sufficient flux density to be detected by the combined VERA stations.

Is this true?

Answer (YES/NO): NO